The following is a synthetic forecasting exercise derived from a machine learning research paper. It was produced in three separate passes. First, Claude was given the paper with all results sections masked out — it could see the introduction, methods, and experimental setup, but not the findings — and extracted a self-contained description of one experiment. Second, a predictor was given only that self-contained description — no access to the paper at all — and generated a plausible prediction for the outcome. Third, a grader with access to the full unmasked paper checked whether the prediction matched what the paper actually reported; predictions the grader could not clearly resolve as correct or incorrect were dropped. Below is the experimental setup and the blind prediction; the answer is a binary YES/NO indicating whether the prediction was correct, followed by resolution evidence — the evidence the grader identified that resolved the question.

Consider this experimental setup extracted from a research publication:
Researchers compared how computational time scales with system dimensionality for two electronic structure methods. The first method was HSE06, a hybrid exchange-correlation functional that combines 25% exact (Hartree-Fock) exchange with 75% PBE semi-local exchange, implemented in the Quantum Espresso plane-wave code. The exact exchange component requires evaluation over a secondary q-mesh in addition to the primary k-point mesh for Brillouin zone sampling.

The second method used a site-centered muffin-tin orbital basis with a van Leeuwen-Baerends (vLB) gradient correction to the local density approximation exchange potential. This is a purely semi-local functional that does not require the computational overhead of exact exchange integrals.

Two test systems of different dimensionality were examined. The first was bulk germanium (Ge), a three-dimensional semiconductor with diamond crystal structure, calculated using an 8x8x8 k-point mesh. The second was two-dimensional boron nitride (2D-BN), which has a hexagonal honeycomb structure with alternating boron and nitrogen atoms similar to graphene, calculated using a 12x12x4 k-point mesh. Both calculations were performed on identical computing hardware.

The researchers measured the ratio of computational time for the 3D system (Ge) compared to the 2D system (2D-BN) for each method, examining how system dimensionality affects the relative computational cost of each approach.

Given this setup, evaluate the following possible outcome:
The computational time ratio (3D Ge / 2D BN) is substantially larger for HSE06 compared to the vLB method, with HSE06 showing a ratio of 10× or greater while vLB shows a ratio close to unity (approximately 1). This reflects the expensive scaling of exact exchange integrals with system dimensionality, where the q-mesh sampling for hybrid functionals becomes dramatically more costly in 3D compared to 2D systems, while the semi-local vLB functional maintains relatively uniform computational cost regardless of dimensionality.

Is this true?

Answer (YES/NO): NO